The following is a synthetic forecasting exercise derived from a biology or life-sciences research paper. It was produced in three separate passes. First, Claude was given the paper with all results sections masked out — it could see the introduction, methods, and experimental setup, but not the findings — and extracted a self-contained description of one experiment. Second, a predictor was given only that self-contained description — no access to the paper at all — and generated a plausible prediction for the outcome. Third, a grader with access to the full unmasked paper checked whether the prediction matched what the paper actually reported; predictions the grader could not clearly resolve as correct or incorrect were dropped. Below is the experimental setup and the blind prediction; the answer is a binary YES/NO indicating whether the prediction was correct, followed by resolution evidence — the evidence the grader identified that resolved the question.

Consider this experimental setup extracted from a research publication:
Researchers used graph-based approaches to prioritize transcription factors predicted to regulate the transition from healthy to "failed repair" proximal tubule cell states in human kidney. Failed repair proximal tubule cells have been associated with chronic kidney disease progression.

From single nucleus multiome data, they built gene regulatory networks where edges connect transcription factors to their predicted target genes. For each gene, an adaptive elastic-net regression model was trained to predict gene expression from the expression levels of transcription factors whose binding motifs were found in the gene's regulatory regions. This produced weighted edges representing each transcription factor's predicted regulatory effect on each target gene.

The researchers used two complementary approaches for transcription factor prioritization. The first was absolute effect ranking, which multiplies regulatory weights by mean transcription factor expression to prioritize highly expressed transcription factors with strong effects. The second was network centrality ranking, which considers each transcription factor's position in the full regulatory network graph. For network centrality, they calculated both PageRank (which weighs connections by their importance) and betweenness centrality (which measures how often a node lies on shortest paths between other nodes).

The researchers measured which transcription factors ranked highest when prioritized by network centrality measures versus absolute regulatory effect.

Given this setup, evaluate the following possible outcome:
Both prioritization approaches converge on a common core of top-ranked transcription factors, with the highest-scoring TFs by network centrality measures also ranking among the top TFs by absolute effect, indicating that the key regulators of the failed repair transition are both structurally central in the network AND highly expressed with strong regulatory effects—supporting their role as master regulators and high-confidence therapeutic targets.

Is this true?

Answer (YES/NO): YES